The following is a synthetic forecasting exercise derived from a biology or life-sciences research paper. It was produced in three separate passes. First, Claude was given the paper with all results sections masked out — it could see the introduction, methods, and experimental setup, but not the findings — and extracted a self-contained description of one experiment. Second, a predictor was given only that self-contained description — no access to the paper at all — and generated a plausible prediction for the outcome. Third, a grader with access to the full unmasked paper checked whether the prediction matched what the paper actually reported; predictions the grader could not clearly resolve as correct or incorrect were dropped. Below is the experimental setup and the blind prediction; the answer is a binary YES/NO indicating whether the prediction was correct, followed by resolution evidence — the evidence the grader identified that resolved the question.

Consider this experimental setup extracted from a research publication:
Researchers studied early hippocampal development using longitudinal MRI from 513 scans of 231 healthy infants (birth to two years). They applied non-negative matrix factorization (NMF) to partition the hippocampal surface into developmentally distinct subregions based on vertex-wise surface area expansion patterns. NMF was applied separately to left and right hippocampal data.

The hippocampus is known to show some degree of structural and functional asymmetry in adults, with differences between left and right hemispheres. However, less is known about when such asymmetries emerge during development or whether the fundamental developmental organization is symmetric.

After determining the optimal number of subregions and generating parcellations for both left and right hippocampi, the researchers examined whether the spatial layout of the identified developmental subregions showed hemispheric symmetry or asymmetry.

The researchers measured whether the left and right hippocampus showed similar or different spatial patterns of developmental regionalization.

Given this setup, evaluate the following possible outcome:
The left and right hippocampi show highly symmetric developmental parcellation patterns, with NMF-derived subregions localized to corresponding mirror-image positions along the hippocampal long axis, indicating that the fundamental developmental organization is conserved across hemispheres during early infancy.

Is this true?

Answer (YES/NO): YES